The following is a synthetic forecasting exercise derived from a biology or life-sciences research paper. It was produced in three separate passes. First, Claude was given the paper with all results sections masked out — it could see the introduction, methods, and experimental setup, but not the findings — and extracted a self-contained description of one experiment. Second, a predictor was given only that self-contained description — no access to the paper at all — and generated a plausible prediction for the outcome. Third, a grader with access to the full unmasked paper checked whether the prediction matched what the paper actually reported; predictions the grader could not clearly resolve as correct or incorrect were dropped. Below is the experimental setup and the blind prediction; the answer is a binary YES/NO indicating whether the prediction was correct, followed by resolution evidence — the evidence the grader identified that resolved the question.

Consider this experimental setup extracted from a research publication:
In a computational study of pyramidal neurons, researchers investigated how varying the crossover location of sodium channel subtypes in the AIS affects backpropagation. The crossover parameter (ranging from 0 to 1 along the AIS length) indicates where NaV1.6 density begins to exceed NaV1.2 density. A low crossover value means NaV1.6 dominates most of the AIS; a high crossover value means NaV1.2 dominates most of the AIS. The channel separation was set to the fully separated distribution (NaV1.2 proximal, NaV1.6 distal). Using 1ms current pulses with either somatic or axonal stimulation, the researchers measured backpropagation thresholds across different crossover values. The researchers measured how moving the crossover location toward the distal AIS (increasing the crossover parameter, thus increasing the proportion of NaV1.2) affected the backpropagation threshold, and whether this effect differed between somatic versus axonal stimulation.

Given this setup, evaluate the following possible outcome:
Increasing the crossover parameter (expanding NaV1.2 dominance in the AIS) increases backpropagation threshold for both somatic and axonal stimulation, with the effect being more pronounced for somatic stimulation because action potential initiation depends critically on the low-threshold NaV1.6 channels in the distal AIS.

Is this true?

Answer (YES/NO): NO